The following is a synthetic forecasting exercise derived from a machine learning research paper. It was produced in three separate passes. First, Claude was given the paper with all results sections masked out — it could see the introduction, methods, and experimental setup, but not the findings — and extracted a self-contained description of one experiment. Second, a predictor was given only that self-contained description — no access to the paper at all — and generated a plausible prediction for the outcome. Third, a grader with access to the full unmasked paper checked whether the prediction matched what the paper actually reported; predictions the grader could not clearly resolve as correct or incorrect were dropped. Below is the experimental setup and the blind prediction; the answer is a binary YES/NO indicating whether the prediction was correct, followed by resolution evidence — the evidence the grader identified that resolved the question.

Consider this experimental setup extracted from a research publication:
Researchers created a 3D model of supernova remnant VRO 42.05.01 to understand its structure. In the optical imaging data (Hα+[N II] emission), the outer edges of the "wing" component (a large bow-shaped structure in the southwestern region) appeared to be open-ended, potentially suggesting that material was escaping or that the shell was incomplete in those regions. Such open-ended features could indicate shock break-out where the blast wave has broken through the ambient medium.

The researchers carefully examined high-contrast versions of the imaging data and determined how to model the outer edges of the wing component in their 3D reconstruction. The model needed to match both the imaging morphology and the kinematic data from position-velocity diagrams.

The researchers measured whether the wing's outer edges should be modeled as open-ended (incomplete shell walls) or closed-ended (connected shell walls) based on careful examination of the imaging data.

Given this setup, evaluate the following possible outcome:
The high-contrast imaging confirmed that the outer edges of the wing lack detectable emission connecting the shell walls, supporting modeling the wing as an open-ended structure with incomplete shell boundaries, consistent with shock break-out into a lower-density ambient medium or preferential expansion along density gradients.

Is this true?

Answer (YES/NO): NO